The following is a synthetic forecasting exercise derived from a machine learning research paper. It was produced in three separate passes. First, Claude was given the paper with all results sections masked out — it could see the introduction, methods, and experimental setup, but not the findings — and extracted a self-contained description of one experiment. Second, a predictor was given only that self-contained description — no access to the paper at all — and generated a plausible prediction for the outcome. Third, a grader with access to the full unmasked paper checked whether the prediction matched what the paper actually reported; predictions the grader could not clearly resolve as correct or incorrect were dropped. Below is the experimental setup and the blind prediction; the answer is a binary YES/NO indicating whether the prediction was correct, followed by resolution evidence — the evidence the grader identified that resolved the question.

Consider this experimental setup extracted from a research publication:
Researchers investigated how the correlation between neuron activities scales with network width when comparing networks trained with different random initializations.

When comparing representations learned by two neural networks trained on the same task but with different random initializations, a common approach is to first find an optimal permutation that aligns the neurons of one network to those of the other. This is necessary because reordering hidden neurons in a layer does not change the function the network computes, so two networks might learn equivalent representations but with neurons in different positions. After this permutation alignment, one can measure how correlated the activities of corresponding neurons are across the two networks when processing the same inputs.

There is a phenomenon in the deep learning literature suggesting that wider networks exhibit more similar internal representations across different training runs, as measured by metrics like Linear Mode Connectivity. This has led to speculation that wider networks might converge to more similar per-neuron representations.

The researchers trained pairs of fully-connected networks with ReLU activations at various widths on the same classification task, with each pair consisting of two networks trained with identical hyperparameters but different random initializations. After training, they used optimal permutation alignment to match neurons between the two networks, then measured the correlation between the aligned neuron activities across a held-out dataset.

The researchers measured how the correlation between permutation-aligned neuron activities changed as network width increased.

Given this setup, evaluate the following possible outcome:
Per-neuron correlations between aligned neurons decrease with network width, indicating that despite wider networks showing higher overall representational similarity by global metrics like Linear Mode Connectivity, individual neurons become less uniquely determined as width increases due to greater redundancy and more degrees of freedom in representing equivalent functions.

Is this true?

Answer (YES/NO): NO